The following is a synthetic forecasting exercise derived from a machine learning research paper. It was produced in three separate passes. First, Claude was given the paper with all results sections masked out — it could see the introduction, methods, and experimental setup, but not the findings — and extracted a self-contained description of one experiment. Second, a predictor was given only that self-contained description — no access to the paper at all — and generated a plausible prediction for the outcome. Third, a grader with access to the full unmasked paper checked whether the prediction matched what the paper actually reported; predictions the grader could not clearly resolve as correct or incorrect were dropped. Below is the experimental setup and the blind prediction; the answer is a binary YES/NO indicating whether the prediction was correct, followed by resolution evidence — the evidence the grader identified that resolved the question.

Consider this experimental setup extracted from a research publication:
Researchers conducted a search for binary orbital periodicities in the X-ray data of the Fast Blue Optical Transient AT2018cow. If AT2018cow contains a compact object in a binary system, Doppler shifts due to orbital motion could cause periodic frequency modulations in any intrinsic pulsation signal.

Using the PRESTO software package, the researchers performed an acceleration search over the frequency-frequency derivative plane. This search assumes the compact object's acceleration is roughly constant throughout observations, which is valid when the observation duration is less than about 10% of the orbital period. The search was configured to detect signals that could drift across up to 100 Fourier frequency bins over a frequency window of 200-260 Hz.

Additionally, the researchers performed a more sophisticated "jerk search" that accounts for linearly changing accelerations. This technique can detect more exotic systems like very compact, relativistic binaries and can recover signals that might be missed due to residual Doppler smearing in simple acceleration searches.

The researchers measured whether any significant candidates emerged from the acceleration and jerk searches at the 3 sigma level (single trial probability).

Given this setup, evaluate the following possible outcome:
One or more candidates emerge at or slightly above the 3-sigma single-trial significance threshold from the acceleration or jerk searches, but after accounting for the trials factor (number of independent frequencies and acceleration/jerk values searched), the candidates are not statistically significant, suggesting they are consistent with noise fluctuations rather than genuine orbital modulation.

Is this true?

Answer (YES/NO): NO